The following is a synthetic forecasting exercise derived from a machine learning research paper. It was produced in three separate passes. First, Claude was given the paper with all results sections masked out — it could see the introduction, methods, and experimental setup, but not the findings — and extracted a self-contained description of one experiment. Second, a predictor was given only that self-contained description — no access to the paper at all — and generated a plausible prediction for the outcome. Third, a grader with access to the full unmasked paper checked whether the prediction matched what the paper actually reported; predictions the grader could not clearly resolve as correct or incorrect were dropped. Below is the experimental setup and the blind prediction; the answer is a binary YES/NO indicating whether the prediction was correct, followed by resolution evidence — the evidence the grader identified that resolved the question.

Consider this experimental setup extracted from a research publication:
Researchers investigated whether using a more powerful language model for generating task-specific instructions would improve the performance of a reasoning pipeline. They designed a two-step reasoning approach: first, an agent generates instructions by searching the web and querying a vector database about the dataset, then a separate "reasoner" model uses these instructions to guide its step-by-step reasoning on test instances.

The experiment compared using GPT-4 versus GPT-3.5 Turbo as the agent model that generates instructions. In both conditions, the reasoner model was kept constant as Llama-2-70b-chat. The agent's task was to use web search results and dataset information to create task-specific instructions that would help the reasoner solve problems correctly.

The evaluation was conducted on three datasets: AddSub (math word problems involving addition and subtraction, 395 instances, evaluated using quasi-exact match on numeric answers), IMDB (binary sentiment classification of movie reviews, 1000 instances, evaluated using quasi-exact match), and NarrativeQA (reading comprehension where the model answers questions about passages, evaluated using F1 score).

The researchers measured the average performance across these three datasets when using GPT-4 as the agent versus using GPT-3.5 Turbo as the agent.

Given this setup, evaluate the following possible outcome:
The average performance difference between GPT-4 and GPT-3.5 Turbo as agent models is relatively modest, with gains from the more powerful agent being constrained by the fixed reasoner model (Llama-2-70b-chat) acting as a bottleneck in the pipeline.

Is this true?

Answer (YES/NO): NO